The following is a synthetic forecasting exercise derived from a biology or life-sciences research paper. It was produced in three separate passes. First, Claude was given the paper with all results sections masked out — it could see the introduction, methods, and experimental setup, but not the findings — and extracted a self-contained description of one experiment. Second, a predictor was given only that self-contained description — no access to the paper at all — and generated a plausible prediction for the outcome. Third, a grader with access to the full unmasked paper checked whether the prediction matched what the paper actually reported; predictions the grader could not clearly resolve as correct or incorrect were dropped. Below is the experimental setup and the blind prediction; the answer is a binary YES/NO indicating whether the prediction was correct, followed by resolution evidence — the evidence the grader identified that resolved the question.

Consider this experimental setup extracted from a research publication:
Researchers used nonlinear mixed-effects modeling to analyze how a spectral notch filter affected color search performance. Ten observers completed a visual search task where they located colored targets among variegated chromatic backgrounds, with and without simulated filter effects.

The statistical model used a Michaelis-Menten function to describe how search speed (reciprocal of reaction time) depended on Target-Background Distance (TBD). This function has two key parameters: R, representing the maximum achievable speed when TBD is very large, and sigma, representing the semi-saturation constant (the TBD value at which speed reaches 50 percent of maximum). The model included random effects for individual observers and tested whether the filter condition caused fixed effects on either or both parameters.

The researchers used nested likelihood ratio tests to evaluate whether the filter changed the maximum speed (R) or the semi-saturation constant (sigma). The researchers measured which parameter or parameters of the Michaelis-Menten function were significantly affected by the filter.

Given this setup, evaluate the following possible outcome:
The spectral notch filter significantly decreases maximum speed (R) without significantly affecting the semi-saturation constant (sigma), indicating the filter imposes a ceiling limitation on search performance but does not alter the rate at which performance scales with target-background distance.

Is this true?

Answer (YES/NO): NO